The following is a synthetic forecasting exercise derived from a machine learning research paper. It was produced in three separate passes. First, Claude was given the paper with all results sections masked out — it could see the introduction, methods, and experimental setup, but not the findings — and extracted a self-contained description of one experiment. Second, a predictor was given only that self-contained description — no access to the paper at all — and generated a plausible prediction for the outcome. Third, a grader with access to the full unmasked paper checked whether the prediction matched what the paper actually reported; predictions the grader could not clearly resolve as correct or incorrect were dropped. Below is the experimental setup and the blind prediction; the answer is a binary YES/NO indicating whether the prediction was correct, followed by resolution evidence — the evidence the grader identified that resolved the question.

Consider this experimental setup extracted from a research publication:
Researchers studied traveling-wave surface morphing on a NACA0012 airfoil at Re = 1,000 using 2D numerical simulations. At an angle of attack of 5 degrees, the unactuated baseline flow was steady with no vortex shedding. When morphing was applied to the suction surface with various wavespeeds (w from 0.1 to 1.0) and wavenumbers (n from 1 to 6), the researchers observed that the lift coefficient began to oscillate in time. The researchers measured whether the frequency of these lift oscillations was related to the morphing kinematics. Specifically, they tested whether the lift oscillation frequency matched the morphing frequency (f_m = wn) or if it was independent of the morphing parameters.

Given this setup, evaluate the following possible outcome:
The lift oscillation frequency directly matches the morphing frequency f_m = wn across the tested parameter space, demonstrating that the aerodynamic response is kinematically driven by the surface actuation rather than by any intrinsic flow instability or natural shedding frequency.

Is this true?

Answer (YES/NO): YES